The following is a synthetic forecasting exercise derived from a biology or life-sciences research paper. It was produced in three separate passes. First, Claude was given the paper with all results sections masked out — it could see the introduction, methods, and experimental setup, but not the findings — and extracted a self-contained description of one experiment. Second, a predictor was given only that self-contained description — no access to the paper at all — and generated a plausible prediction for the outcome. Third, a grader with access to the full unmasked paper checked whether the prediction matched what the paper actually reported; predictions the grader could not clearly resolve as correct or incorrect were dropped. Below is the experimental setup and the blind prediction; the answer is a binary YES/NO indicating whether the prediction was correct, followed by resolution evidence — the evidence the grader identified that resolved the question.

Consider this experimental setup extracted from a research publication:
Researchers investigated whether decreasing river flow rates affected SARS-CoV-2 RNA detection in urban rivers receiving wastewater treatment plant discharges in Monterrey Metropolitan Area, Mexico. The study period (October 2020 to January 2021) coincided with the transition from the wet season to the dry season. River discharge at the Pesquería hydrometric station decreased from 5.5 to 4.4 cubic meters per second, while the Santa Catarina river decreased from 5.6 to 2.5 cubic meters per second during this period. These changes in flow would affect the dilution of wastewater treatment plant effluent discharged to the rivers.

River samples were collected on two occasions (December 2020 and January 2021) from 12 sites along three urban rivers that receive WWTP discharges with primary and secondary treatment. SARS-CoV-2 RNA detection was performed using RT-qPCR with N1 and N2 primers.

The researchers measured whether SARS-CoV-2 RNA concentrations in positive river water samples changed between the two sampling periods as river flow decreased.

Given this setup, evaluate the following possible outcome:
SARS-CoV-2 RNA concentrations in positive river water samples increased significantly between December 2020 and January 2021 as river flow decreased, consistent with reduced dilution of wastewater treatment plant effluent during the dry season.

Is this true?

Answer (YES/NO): NO